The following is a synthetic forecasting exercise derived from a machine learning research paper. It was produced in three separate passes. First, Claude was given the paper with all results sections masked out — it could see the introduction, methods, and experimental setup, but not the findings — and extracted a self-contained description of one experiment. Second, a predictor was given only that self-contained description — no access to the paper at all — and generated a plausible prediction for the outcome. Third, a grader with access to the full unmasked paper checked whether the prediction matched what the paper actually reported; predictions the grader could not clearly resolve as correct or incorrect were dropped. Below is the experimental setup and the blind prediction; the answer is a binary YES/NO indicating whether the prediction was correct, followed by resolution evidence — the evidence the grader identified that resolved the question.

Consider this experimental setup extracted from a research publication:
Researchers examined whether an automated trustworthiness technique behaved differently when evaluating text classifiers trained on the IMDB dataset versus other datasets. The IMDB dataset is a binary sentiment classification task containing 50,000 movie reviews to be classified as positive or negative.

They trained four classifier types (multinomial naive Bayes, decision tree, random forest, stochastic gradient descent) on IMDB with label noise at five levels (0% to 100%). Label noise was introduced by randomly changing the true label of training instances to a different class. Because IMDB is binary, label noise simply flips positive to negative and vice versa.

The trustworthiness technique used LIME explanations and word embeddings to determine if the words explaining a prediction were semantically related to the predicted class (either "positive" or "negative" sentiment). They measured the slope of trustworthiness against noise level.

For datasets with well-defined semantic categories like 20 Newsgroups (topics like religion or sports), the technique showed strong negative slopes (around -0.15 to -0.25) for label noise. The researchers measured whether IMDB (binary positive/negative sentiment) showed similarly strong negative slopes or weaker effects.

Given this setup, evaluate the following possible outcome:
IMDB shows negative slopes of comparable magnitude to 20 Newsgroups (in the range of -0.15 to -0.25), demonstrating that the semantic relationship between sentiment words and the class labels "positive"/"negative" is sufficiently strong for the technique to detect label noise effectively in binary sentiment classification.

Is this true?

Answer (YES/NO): NO